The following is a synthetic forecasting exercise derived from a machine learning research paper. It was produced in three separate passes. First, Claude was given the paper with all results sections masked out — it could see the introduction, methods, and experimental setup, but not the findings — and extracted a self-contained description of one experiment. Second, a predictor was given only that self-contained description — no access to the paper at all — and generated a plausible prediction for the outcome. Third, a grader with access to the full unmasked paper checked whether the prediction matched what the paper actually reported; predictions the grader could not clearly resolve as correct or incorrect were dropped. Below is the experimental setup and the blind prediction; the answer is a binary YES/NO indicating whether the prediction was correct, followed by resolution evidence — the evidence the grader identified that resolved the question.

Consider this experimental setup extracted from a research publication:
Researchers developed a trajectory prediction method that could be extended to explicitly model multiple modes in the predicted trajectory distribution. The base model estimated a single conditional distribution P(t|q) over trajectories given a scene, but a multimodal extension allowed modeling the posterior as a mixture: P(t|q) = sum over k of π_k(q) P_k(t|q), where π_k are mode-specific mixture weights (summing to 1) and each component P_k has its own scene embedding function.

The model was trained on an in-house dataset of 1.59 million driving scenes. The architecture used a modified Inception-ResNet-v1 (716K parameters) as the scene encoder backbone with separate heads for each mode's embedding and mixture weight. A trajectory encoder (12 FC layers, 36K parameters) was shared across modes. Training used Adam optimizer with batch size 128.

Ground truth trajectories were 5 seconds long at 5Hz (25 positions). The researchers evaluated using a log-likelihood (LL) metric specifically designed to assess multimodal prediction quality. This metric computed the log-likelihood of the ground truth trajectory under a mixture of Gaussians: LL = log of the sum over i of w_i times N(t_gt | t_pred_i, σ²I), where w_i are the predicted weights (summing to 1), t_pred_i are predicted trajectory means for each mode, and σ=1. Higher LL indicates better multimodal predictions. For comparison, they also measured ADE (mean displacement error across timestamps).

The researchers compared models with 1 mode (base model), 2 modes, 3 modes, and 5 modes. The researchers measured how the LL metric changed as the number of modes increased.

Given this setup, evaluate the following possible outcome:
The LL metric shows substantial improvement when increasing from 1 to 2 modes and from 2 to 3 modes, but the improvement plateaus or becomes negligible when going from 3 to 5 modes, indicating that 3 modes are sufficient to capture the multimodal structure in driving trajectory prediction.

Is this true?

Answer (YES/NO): NO